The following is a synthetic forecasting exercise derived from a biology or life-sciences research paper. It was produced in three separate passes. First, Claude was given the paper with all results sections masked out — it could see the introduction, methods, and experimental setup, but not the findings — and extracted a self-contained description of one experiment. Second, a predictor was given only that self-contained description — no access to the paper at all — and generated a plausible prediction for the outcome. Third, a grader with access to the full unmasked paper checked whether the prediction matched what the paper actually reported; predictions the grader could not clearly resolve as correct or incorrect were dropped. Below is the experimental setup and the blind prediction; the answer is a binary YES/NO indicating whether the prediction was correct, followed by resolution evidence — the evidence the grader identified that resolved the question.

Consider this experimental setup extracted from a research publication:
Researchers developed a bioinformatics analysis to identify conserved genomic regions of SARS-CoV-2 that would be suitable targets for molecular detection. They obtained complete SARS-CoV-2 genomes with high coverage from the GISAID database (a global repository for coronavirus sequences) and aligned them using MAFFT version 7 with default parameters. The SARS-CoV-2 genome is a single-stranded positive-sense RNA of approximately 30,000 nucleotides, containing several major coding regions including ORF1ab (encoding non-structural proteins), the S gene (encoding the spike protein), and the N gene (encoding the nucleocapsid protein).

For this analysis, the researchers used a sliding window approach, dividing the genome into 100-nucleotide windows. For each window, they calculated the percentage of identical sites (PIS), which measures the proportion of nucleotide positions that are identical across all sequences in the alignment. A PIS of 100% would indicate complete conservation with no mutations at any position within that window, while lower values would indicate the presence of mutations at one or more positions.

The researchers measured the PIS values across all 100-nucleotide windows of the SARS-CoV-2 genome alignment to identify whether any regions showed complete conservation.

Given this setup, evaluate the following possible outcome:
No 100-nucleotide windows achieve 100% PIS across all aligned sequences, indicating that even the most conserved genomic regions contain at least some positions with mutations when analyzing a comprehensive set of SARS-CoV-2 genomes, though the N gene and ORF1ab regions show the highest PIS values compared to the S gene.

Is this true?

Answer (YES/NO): NO